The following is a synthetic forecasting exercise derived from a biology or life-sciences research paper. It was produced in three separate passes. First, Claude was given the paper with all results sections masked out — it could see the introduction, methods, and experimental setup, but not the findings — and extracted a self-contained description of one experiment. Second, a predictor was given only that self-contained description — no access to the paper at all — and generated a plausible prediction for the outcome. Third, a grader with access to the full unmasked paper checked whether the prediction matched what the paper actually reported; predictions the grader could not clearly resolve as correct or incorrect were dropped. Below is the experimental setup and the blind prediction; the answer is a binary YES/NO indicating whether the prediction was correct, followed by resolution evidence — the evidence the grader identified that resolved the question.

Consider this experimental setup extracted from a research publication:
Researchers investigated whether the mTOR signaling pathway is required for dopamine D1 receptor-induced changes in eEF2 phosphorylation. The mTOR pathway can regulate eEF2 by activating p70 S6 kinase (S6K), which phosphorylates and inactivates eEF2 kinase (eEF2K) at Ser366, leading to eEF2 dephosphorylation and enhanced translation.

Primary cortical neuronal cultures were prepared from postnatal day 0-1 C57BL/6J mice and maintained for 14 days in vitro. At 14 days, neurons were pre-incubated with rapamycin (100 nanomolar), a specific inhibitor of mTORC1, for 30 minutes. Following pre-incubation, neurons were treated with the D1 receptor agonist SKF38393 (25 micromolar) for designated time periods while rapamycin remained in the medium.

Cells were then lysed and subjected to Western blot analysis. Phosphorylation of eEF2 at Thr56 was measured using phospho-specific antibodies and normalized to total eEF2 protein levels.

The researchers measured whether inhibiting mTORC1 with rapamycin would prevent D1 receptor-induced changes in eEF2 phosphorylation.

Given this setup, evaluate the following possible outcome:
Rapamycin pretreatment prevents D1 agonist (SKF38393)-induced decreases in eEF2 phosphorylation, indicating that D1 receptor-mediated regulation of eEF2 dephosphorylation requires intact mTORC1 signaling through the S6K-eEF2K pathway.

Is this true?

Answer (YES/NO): YES